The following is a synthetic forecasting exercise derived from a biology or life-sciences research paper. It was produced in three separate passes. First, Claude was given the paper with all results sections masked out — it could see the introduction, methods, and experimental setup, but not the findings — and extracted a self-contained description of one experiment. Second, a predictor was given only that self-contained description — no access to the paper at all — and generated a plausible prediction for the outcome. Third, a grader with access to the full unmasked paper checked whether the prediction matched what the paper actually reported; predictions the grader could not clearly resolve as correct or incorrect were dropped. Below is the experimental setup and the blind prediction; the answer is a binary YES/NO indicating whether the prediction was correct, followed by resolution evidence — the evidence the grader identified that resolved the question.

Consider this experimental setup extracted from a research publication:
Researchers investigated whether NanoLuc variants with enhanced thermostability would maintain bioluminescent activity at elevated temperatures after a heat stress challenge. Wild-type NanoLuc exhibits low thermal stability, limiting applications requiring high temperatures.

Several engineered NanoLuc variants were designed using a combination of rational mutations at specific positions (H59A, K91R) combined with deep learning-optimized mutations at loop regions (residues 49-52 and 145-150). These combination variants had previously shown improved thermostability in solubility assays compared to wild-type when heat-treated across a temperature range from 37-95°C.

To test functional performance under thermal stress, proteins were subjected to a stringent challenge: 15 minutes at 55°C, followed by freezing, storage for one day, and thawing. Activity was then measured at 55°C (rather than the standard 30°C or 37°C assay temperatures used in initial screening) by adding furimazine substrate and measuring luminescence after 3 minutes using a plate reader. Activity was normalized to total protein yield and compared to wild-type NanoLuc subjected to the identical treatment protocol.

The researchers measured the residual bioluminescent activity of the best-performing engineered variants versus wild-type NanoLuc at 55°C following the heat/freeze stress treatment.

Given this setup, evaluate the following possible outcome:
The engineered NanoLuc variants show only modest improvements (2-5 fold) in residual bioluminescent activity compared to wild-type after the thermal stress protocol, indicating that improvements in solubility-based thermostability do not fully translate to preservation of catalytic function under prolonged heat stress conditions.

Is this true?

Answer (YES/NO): NO